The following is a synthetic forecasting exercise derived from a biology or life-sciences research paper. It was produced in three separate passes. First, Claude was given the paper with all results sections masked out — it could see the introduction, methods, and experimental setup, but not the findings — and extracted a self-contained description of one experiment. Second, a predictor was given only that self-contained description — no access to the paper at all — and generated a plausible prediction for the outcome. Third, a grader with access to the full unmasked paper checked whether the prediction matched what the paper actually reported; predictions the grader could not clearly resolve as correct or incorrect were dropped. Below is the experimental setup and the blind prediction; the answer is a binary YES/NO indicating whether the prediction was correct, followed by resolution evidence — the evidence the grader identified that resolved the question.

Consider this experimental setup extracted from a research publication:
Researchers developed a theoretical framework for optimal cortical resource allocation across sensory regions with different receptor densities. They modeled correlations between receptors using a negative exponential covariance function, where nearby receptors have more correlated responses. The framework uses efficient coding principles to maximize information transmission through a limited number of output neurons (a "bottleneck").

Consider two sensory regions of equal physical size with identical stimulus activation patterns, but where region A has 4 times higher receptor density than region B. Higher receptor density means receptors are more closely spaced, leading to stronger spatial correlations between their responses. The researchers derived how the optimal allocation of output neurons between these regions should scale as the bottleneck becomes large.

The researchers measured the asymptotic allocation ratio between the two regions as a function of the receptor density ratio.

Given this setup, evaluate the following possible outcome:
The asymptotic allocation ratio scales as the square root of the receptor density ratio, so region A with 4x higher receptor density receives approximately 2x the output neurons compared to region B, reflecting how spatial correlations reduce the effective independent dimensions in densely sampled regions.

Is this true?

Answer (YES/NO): YES